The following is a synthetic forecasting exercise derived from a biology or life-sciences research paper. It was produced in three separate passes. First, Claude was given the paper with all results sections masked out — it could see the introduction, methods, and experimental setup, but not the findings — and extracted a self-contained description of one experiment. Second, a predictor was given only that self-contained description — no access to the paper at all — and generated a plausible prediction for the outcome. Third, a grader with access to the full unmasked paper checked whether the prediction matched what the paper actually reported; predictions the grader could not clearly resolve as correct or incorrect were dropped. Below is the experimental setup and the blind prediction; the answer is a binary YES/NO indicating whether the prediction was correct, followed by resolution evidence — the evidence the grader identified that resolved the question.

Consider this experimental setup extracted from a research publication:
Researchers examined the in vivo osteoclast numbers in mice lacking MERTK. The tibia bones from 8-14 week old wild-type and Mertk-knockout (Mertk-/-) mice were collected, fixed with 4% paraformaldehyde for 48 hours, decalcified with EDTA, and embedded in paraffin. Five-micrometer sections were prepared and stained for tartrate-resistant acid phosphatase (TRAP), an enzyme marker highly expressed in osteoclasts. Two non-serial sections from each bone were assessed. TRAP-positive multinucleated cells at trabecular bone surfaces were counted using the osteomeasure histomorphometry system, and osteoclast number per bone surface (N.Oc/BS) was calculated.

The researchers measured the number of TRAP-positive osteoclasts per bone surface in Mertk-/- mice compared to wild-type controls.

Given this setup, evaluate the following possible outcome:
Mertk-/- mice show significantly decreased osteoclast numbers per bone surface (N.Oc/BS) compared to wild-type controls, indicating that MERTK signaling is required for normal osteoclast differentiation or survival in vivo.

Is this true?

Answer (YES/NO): YES